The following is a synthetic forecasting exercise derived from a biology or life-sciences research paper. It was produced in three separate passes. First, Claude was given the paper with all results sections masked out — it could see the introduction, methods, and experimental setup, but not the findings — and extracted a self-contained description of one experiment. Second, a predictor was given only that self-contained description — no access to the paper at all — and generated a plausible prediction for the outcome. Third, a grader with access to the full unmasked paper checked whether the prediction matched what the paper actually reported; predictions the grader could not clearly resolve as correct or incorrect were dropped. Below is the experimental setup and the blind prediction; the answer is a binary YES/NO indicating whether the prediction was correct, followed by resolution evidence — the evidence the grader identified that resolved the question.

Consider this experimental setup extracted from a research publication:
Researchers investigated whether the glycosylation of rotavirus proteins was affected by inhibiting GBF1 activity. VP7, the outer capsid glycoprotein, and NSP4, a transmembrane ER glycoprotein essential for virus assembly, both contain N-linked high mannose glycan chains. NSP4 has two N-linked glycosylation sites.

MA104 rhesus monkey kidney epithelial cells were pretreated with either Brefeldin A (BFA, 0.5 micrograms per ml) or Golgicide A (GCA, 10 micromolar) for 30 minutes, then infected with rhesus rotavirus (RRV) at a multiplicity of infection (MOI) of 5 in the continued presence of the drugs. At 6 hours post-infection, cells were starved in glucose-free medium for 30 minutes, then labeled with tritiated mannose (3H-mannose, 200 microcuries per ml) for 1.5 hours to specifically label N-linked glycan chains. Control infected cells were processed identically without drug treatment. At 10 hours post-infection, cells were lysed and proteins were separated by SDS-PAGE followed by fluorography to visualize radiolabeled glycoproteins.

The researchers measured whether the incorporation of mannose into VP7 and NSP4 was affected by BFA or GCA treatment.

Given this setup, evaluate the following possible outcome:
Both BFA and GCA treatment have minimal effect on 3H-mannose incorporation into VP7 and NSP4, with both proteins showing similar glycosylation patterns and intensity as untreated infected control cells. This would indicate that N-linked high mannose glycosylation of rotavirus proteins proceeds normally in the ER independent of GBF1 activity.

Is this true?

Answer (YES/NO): NO